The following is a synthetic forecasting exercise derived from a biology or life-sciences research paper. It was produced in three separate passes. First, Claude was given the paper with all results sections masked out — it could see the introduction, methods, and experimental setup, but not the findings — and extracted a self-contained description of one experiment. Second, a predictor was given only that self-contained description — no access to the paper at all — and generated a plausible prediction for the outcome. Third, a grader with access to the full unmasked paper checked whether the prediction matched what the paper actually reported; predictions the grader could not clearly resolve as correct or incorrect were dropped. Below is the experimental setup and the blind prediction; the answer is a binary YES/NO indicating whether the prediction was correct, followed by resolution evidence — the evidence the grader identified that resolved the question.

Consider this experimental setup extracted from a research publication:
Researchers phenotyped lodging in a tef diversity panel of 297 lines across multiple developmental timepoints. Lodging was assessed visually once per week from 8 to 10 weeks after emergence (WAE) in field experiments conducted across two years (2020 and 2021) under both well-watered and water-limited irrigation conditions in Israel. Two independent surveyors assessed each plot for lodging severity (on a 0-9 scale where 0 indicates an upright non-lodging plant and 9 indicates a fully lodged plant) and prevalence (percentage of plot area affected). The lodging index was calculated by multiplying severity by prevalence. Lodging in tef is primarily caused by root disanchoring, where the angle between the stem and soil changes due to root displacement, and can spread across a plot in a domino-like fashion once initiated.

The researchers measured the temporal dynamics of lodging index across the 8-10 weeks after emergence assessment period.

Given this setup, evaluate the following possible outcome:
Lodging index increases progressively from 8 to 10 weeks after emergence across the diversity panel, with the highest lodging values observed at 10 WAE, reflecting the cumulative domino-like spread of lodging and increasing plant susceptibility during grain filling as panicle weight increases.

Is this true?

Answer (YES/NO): YES